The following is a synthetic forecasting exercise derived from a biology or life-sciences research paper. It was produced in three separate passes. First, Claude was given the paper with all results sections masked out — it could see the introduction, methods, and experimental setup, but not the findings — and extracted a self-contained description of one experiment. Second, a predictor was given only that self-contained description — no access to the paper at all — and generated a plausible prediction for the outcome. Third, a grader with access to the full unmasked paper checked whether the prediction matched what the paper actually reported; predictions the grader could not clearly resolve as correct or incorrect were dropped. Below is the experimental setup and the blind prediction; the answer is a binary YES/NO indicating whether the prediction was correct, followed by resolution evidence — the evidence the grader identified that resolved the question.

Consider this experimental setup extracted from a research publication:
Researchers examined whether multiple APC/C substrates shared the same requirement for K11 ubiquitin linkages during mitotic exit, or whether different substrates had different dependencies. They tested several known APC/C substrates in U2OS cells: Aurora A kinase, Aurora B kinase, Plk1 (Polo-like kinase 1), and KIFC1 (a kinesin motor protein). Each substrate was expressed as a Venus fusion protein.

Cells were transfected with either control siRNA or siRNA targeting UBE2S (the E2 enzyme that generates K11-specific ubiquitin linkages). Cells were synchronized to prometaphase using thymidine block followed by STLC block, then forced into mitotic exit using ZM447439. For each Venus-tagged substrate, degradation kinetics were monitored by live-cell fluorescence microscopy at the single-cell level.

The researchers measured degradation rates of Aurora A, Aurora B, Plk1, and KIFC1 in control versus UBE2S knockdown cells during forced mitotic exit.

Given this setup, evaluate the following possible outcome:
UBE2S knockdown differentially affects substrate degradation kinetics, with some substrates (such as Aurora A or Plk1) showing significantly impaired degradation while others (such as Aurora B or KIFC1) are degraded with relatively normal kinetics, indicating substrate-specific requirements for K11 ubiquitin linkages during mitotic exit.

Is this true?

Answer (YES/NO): NO